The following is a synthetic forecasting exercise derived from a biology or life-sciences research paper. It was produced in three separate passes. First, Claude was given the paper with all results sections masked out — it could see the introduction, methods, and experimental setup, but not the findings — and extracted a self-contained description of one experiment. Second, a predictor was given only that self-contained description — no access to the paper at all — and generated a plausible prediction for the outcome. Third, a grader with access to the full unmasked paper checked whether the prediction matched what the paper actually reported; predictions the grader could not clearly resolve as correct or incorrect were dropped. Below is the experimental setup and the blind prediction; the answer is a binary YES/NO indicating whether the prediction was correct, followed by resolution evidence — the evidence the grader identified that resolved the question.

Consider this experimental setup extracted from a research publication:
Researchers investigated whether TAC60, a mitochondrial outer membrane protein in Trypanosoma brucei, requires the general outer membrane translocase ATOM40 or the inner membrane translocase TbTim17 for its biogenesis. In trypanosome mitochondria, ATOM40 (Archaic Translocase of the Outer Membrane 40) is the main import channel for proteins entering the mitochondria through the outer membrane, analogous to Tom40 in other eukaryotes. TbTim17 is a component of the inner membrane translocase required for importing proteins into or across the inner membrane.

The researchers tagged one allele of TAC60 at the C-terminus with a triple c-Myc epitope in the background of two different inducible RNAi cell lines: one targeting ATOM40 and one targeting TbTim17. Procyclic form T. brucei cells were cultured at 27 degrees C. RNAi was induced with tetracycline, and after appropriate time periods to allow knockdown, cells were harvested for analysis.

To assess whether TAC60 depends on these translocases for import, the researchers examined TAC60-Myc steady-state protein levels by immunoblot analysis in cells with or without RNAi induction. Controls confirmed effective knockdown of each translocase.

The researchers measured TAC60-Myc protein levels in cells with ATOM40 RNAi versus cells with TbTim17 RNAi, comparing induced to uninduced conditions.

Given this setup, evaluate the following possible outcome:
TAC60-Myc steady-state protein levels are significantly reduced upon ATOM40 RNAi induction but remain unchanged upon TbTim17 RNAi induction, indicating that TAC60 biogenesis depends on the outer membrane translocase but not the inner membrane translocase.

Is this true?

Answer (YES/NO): YES